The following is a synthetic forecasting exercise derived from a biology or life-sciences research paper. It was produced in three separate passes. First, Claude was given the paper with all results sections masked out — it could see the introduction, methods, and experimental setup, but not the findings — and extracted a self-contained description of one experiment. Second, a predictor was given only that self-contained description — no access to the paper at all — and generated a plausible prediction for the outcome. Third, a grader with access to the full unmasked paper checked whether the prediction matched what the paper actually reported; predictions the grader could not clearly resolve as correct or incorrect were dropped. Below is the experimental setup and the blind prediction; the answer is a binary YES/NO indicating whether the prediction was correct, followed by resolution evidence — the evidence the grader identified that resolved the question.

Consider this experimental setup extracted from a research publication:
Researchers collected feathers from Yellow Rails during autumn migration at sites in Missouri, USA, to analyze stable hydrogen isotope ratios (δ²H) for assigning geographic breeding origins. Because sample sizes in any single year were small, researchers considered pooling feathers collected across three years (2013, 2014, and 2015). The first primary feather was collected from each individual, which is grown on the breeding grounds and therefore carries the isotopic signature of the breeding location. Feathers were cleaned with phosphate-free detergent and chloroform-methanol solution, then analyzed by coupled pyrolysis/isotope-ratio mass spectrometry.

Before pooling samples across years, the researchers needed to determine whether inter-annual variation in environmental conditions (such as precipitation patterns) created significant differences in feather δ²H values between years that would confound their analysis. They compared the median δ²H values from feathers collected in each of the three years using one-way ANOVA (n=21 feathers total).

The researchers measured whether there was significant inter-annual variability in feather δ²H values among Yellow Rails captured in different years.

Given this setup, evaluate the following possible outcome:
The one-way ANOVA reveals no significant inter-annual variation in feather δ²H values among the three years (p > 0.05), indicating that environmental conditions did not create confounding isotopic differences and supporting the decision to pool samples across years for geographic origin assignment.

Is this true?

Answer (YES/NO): YES